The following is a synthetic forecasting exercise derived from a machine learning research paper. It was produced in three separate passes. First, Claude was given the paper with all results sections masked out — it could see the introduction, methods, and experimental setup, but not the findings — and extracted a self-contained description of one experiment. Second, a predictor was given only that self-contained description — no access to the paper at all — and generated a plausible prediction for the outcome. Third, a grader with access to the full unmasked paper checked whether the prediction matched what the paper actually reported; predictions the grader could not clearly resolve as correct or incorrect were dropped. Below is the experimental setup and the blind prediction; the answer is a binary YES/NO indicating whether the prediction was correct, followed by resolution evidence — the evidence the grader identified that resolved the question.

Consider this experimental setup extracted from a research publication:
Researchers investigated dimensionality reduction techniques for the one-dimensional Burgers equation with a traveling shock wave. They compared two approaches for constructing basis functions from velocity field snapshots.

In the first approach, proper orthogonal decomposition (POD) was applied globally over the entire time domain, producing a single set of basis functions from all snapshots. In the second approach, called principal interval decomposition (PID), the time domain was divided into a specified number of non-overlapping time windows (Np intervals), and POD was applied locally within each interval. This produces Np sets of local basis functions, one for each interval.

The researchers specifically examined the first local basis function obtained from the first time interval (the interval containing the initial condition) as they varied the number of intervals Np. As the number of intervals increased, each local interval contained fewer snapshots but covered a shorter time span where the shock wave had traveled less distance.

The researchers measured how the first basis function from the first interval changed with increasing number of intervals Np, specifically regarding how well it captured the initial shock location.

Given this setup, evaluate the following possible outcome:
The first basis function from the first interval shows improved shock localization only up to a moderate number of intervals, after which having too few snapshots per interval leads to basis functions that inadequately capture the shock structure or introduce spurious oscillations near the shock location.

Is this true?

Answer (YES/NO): NO